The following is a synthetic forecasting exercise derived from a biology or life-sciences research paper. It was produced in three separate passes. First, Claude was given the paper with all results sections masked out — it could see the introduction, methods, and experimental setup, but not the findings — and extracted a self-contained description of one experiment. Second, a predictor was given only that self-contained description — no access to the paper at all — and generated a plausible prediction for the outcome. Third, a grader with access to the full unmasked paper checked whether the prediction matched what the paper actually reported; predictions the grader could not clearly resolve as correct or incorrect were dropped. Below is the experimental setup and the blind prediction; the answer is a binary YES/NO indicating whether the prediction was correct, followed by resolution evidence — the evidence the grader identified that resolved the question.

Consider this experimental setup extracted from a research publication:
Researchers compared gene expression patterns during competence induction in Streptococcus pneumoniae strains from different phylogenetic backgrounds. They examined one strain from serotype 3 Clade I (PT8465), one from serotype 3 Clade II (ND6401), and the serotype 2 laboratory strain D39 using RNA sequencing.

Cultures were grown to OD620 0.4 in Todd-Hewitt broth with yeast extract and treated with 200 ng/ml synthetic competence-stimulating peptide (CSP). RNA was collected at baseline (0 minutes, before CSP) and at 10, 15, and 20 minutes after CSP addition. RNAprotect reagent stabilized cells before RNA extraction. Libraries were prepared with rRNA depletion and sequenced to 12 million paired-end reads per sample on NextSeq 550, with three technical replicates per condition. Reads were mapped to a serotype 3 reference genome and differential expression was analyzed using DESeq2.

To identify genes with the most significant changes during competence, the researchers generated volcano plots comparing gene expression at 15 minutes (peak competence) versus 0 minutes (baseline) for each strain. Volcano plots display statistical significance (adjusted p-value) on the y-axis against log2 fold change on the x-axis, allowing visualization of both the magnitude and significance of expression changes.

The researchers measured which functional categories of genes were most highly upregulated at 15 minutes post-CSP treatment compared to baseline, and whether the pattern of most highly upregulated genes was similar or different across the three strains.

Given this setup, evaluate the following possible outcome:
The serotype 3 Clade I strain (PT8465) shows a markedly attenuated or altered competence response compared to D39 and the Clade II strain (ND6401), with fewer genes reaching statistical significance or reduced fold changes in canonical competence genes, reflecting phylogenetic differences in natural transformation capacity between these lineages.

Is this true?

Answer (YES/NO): NO